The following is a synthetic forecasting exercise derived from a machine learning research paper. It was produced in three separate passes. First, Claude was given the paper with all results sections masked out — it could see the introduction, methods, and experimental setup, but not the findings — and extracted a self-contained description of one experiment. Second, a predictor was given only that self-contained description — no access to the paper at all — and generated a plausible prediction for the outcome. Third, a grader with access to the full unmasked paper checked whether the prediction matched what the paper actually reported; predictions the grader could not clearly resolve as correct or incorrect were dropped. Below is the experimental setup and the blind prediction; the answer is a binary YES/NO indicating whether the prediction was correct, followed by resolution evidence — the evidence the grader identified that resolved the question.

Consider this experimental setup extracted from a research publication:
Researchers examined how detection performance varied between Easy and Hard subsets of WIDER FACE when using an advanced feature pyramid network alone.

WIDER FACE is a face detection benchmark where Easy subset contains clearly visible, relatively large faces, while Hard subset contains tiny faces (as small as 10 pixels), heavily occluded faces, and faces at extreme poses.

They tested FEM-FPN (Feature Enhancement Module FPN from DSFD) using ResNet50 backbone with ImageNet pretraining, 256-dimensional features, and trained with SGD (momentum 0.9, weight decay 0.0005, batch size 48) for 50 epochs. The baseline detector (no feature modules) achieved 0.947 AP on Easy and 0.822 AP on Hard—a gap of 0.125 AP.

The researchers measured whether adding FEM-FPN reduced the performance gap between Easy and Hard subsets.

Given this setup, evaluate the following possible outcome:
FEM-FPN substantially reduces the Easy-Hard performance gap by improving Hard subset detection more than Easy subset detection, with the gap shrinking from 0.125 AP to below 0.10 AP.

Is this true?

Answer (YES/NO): YES